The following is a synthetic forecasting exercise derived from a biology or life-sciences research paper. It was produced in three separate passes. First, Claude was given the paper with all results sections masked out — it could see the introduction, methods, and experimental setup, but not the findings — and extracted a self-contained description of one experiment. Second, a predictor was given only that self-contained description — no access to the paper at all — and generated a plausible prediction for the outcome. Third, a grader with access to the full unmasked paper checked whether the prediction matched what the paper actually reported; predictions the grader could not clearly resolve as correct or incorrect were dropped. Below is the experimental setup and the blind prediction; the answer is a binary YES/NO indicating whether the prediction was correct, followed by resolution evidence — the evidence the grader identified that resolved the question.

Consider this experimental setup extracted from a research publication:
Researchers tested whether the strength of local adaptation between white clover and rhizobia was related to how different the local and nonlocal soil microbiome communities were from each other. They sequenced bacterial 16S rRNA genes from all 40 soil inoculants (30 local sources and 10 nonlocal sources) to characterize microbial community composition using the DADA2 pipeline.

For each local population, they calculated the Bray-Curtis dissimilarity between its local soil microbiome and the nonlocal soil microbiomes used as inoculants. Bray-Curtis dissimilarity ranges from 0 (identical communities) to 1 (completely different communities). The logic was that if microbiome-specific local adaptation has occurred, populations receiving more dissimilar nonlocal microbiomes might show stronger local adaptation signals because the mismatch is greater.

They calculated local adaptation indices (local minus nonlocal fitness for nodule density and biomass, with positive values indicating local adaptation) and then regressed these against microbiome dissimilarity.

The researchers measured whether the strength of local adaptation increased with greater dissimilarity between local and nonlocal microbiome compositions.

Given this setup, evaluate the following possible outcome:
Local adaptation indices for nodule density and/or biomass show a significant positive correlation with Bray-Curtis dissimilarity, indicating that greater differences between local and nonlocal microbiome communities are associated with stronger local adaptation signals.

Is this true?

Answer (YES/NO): NO